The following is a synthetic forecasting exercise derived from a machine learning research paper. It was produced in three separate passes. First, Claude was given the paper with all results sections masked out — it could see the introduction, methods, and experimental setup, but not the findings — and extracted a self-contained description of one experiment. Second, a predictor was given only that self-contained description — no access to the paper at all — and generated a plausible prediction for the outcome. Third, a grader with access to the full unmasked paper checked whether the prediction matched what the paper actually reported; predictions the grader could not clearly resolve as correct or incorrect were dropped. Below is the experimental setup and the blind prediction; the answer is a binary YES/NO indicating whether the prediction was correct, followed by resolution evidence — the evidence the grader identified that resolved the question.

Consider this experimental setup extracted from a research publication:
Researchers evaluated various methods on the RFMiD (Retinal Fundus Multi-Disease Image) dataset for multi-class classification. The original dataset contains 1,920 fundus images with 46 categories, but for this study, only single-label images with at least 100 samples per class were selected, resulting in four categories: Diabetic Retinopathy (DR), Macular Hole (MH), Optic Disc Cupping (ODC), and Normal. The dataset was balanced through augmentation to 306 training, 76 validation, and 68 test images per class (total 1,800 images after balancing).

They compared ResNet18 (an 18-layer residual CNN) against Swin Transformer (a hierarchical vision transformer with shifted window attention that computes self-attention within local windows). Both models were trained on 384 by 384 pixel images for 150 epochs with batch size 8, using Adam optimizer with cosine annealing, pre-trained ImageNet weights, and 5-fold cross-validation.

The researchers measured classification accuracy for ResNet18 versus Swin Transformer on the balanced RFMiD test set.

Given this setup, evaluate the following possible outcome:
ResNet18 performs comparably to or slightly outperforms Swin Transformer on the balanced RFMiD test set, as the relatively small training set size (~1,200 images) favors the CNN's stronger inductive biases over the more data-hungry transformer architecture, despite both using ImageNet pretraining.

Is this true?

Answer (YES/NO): YES